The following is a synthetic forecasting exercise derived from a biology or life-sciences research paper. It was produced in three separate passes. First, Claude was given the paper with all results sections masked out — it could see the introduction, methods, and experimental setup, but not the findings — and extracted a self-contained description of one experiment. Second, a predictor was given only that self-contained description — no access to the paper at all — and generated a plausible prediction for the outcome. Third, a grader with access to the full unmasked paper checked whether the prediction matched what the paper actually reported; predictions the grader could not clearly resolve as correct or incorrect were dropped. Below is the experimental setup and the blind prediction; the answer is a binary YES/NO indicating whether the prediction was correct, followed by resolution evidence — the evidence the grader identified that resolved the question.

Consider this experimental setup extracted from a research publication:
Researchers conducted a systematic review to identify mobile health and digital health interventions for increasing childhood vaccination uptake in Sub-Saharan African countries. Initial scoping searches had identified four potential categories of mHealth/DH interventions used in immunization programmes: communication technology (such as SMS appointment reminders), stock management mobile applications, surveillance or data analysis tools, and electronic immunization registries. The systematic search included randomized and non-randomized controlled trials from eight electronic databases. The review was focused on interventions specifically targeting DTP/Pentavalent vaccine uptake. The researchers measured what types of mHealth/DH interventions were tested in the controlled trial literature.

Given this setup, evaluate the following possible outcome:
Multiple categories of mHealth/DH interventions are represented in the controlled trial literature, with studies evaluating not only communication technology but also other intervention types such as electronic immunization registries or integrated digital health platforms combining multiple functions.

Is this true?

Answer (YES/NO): NO